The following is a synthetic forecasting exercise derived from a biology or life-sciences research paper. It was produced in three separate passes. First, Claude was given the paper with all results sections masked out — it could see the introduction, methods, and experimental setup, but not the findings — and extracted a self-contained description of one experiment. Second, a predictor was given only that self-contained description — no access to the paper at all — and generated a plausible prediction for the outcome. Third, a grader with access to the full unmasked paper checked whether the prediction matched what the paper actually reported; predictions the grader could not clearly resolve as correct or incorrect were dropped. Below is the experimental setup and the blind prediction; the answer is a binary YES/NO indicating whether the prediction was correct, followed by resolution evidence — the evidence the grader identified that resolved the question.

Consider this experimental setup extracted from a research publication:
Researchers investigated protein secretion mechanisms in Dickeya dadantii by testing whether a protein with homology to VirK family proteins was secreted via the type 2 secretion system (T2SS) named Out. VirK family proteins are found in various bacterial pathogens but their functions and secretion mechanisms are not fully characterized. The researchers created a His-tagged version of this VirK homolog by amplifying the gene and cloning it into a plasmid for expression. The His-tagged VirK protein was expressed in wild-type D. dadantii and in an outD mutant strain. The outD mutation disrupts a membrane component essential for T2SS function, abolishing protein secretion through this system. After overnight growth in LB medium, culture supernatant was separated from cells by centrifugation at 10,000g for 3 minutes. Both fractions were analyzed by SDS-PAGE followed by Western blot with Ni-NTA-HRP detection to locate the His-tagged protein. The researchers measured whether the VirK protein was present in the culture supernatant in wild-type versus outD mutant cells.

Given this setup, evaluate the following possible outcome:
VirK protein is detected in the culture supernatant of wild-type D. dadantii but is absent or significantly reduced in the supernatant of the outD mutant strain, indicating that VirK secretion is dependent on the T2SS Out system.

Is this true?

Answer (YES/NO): YES